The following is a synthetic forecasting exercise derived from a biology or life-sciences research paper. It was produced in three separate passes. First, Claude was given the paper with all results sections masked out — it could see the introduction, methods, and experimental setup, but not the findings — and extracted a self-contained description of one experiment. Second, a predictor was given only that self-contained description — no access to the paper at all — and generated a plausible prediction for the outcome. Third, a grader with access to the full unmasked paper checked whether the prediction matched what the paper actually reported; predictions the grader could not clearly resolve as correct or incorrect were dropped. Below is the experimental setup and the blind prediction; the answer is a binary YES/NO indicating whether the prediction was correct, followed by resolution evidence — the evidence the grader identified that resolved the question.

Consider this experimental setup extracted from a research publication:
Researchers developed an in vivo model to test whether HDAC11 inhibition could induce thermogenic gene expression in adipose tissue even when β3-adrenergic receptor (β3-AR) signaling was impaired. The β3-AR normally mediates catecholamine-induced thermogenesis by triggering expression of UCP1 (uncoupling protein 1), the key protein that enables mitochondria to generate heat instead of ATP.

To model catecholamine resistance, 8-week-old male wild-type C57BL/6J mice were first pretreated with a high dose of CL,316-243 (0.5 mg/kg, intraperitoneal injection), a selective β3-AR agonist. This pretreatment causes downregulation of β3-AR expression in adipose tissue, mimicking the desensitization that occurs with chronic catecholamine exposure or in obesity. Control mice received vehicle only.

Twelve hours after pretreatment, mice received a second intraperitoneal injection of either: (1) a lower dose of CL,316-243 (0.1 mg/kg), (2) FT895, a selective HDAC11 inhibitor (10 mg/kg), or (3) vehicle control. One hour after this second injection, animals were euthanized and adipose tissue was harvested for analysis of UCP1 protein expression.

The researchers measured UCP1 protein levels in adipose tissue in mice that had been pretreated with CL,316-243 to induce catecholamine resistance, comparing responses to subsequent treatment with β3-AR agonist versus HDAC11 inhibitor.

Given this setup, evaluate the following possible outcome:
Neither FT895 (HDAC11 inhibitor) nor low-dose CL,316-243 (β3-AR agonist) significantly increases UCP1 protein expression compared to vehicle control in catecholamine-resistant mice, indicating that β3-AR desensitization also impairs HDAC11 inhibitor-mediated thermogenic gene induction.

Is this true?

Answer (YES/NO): NO